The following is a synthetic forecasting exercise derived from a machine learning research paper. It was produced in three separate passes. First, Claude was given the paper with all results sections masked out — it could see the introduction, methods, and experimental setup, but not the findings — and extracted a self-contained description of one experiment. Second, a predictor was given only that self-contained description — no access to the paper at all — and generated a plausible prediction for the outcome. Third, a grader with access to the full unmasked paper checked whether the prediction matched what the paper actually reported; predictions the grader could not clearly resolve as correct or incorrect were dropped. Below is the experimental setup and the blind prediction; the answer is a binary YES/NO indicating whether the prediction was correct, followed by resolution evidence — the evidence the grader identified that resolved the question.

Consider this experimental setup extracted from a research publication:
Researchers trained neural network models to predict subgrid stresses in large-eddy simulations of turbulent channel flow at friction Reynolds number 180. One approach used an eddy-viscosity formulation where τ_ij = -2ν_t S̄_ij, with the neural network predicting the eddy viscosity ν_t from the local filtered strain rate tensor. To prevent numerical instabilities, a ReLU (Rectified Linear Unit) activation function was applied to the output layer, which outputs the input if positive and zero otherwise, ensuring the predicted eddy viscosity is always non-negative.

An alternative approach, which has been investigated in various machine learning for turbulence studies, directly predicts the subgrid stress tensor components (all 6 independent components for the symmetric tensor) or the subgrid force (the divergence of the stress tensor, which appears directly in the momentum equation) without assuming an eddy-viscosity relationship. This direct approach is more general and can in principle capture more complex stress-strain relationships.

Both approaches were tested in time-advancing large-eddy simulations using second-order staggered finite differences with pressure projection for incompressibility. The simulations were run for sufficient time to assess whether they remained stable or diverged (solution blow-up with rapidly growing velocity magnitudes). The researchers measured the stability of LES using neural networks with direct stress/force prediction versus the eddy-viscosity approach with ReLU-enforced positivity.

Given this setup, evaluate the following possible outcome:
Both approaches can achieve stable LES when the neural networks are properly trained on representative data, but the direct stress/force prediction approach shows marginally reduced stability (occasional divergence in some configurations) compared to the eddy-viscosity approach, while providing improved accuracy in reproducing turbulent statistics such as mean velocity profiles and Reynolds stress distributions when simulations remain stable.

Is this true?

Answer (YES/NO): NO